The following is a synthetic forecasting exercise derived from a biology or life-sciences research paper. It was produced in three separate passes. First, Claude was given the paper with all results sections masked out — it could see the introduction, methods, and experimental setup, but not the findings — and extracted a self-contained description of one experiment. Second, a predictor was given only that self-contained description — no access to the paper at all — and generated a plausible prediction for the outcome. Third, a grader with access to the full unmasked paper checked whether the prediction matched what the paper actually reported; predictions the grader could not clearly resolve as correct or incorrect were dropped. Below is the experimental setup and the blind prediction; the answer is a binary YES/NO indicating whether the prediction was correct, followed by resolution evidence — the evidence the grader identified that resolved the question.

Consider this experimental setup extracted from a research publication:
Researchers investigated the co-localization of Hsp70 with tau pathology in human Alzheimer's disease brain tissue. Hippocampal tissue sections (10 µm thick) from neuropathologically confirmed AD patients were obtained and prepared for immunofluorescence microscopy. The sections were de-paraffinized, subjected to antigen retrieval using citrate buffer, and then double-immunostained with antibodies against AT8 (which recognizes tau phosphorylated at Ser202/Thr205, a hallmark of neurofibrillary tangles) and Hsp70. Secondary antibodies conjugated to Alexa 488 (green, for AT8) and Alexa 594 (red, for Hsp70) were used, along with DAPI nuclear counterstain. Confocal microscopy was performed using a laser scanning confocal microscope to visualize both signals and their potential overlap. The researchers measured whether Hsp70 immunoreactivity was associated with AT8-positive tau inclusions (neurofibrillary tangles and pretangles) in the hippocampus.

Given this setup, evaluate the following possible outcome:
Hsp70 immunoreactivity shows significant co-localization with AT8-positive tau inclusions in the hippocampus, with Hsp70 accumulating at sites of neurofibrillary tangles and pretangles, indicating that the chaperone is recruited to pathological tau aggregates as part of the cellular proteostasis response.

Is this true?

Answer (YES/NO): YES